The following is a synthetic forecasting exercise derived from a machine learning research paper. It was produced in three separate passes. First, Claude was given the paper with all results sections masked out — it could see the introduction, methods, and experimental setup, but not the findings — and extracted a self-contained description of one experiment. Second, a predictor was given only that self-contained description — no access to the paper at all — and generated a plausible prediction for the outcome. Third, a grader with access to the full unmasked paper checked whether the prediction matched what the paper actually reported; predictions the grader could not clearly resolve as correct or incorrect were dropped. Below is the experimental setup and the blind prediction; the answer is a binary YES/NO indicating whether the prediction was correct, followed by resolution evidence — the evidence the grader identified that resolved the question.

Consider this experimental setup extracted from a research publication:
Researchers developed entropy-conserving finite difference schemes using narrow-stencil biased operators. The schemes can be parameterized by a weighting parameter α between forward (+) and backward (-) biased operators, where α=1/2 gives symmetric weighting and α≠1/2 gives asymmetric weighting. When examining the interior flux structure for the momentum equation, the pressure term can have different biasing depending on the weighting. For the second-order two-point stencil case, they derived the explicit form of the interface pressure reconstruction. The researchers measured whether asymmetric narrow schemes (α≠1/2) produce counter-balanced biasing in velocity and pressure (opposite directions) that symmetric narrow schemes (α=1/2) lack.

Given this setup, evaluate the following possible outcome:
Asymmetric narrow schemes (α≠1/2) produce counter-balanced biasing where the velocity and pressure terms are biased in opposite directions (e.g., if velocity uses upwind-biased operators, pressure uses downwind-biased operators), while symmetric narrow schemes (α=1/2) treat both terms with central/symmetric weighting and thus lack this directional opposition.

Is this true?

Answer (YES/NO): YES